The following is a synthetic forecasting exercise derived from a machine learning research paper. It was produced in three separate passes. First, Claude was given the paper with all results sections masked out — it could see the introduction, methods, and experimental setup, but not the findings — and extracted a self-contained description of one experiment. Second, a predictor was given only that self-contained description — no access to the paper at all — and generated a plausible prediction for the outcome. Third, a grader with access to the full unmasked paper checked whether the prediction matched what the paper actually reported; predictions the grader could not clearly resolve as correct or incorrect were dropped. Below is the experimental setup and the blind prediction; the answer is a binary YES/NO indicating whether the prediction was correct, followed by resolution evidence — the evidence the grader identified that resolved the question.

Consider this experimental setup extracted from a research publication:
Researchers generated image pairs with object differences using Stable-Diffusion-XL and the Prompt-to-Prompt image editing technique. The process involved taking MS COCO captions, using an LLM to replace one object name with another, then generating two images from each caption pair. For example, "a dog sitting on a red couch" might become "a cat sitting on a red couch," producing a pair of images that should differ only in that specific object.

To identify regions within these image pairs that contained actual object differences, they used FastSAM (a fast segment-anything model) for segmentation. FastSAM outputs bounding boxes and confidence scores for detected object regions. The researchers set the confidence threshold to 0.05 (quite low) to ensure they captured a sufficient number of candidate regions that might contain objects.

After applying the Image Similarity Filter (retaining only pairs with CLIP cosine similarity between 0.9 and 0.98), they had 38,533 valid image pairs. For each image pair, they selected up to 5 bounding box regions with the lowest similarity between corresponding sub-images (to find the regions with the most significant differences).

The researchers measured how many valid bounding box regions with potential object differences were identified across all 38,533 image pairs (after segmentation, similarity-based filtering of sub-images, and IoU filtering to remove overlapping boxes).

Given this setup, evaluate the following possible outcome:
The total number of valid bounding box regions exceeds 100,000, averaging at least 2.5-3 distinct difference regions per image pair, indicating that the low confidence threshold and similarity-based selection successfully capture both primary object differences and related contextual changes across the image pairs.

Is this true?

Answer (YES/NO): YES